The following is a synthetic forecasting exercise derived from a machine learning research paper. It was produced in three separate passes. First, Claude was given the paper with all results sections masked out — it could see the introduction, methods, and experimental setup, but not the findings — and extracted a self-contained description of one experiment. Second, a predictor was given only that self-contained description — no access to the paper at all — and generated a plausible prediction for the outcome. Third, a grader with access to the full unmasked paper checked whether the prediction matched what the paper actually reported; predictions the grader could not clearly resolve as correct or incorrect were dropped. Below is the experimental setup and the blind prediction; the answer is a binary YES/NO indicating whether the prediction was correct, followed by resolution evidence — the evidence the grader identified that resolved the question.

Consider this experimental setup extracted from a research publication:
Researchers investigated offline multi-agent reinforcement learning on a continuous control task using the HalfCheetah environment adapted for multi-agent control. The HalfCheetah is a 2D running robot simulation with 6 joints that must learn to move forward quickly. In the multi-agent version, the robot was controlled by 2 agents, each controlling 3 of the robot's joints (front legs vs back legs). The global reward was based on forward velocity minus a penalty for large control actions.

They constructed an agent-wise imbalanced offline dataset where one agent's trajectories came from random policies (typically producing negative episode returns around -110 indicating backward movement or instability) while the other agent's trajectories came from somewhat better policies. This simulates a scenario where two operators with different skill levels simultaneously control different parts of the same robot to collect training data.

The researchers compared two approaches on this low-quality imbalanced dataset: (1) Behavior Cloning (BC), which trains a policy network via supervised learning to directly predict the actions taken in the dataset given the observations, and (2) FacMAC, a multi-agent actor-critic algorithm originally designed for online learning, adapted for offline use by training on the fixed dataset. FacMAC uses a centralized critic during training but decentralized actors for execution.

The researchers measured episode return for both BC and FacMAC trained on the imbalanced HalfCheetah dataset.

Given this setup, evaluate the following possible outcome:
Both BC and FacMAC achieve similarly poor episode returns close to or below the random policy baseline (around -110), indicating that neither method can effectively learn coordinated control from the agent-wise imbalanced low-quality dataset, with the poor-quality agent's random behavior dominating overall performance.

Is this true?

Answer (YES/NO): NO